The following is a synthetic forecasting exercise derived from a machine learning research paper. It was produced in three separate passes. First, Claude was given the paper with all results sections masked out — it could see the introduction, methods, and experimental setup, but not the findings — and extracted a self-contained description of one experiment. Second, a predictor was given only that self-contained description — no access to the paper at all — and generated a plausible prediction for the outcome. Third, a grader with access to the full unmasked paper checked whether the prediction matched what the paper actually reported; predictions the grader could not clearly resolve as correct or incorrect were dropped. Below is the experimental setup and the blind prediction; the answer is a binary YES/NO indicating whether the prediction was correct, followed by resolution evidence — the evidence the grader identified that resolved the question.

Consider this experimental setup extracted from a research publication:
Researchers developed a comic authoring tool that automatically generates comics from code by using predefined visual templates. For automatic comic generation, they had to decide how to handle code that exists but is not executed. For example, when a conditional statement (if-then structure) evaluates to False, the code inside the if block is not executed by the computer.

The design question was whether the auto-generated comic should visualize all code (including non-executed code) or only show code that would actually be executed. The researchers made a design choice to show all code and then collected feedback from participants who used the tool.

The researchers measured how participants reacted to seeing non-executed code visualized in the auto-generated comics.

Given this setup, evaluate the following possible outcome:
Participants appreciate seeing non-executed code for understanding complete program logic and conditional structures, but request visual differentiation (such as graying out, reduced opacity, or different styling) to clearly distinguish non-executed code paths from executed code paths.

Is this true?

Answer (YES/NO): NO